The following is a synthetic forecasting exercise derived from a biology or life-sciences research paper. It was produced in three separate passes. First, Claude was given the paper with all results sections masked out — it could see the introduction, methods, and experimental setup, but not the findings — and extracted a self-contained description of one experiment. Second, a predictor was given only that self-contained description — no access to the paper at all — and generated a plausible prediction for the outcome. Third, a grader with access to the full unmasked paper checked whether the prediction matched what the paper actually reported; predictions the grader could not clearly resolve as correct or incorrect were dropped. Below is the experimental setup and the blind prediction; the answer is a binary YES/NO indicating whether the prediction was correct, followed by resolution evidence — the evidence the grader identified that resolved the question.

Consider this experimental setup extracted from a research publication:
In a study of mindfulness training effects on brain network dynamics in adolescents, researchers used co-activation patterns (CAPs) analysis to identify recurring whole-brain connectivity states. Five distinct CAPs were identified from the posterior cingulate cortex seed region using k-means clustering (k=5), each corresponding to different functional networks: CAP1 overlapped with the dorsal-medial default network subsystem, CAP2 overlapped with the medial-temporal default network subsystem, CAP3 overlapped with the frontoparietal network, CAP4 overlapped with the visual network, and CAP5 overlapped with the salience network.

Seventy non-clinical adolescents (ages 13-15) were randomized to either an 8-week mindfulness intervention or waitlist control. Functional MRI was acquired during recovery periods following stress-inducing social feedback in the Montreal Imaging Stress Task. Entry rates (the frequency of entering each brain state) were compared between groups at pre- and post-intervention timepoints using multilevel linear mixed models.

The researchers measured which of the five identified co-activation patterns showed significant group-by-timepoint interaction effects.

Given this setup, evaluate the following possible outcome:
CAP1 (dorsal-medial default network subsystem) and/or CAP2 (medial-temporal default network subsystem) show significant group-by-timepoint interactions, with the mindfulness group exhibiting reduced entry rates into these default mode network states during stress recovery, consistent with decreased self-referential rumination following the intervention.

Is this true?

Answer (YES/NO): YES